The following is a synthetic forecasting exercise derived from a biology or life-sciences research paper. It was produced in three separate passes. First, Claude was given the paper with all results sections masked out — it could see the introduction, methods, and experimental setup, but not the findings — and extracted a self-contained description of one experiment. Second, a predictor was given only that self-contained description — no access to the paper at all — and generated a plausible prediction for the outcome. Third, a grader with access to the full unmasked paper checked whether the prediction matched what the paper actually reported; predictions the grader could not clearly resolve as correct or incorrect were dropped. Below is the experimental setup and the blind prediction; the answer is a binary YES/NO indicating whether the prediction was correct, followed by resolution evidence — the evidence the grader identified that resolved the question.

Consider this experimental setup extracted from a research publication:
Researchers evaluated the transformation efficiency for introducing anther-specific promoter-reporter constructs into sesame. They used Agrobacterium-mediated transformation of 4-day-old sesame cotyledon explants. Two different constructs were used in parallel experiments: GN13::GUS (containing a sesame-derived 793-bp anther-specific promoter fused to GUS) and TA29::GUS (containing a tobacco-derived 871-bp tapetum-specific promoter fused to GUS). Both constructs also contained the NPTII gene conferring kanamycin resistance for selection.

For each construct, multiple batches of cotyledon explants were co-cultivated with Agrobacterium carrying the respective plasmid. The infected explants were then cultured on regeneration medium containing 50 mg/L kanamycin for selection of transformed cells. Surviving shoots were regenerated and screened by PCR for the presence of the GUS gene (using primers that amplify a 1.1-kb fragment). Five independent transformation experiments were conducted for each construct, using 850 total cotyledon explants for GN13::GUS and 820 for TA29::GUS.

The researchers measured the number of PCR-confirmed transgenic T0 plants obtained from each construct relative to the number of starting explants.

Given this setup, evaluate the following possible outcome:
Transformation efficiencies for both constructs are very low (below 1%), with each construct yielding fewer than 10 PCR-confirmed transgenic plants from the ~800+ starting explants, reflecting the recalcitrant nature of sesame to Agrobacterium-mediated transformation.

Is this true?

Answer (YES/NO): NO